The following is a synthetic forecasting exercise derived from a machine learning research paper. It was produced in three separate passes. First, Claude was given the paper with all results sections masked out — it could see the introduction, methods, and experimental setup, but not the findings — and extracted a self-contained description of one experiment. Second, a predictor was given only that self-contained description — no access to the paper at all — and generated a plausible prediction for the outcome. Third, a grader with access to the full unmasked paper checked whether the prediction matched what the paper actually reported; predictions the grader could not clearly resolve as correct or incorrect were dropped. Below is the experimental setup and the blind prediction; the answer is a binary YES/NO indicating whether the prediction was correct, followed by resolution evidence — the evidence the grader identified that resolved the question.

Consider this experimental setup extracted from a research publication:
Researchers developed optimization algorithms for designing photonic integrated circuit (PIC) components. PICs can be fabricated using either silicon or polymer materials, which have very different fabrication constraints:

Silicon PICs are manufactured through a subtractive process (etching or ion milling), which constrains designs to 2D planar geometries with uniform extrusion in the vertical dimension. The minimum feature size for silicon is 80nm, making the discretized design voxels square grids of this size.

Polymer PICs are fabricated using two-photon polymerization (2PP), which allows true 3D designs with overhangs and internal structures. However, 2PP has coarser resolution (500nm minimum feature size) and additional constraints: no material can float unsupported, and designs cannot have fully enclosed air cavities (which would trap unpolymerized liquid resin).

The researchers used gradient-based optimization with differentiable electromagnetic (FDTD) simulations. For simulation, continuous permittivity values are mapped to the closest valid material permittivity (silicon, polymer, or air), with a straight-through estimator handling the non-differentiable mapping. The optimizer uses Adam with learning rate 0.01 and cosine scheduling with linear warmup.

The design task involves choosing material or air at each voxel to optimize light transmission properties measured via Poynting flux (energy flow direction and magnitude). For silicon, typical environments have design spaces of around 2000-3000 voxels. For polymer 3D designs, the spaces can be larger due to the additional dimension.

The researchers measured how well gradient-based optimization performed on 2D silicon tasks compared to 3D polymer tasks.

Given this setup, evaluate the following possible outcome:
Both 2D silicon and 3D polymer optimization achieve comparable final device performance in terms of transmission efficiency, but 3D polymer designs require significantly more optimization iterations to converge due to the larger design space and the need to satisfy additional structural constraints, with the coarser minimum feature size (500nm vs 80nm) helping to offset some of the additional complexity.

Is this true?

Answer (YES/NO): NO